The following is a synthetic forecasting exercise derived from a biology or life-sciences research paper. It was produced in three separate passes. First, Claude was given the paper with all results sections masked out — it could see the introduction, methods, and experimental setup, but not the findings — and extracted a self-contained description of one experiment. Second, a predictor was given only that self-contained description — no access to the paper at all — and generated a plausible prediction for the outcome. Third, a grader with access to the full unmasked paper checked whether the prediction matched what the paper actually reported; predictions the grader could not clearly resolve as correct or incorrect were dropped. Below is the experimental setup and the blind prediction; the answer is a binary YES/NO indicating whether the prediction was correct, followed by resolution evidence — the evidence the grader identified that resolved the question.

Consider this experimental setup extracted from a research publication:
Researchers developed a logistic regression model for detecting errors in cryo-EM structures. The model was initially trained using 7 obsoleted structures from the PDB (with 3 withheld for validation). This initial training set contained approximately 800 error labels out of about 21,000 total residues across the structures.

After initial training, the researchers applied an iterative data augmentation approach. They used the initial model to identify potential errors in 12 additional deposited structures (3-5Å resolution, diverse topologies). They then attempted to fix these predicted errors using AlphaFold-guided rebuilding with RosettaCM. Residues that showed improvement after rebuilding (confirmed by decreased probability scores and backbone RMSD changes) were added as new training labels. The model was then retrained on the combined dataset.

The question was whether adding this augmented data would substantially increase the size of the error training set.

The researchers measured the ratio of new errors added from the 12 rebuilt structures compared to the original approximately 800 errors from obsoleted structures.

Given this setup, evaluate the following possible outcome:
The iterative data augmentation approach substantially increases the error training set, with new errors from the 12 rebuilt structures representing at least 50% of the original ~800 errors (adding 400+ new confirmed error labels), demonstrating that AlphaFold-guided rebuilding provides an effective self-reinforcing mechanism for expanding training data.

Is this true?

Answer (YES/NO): YES